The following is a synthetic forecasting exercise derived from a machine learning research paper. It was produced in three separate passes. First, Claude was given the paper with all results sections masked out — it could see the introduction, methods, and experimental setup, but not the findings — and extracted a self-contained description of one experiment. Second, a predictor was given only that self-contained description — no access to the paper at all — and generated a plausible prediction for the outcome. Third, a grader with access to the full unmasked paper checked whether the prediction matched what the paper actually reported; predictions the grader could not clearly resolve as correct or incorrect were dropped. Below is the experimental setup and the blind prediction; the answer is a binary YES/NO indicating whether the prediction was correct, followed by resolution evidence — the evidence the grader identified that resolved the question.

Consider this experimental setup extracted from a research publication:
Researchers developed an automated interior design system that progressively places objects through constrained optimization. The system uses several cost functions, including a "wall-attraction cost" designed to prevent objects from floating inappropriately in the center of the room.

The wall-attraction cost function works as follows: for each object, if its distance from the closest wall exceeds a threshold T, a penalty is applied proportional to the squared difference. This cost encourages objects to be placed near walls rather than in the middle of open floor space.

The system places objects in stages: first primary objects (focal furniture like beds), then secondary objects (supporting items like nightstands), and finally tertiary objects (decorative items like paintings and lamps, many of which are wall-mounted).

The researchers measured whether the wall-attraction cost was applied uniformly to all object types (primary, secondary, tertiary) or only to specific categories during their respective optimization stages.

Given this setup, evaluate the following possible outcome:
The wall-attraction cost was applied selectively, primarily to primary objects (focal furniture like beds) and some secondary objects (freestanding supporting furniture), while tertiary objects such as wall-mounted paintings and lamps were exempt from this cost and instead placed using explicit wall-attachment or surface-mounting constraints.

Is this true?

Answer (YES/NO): YES